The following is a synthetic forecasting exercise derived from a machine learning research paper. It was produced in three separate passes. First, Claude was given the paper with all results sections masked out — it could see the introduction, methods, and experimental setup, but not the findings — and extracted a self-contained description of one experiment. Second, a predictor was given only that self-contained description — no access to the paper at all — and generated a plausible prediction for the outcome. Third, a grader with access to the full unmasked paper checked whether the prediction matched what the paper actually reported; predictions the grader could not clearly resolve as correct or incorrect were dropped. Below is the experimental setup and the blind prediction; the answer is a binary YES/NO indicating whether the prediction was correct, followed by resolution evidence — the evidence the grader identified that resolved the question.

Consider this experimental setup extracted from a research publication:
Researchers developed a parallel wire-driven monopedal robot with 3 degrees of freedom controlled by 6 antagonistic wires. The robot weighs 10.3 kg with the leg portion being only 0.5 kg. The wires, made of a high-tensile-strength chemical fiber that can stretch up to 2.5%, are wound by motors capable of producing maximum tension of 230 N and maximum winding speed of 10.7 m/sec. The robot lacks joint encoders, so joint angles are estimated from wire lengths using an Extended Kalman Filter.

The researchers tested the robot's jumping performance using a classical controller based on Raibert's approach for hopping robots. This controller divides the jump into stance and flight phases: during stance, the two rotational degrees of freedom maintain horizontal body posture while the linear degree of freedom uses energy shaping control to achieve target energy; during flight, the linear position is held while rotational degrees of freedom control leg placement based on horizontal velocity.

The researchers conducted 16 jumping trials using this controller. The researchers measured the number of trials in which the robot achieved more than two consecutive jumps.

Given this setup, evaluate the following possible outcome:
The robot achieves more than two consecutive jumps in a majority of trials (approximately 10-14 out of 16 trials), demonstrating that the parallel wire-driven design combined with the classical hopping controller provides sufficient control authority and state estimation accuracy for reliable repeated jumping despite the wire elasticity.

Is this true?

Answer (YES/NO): NO